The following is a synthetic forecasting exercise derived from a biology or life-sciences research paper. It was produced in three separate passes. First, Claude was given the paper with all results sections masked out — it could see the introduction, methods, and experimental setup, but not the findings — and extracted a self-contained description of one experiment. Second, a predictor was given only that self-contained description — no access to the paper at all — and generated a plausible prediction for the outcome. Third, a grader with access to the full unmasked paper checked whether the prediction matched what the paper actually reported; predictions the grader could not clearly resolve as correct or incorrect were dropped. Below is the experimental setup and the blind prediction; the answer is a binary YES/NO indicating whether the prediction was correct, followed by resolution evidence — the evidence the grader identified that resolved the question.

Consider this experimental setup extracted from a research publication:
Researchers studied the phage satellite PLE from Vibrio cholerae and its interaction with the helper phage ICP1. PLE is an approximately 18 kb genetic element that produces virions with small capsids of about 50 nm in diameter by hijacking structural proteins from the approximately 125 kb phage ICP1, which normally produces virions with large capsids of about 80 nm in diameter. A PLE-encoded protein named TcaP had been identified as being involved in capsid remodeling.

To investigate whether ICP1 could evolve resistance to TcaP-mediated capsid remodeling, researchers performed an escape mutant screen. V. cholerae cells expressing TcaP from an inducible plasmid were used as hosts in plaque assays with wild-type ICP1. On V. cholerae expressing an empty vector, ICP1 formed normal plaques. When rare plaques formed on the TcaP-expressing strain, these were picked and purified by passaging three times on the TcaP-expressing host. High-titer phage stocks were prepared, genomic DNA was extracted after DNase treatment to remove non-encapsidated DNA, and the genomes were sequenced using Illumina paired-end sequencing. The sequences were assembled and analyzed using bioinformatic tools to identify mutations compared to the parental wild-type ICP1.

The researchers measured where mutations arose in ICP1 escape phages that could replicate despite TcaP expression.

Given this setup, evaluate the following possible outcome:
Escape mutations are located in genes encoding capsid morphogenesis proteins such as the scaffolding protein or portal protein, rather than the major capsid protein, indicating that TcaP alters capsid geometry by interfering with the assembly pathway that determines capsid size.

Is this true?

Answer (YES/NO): NO